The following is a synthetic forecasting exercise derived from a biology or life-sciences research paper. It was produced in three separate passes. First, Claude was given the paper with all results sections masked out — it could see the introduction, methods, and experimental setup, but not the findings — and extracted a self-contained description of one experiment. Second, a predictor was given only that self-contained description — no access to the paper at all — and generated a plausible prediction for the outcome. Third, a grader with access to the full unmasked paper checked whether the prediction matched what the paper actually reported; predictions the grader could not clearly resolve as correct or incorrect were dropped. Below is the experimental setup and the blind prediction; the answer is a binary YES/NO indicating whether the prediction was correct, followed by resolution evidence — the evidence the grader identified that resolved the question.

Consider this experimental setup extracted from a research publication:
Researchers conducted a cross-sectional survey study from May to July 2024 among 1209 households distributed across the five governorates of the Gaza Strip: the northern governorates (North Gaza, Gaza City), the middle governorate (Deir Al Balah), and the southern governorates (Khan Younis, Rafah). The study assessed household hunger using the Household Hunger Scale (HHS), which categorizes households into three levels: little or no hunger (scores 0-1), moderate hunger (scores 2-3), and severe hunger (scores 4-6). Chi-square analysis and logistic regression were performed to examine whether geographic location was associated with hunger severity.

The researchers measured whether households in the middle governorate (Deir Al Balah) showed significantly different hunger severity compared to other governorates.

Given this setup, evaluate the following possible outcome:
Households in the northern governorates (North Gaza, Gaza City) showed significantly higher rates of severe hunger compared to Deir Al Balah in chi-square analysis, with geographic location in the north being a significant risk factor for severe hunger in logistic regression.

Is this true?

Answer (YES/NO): NO